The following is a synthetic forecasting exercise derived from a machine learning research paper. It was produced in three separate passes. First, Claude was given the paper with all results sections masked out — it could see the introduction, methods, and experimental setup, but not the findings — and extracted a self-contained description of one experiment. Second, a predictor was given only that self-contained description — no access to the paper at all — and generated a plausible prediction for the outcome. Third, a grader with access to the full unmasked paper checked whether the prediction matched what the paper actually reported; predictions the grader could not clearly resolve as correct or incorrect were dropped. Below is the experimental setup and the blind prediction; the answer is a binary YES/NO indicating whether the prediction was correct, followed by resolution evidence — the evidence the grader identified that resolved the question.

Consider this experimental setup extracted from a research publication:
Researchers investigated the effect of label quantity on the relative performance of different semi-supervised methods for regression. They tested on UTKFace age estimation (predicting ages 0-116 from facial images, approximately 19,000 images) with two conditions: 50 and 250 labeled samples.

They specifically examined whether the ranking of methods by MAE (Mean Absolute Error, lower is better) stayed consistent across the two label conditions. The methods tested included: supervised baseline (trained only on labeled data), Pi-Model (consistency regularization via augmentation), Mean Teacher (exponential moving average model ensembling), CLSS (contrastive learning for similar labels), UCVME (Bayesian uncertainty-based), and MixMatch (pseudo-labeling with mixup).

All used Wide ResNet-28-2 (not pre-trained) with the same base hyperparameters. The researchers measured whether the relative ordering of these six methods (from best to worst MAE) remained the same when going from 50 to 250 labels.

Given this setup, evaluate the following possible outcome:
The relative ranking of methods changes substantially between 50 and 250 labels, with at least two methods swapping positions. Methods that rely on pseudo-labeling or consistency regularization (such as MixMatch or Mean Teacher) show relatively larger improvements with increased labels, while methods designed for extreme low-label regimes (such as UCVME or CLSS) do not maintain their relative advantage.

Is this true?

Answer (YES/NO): NO